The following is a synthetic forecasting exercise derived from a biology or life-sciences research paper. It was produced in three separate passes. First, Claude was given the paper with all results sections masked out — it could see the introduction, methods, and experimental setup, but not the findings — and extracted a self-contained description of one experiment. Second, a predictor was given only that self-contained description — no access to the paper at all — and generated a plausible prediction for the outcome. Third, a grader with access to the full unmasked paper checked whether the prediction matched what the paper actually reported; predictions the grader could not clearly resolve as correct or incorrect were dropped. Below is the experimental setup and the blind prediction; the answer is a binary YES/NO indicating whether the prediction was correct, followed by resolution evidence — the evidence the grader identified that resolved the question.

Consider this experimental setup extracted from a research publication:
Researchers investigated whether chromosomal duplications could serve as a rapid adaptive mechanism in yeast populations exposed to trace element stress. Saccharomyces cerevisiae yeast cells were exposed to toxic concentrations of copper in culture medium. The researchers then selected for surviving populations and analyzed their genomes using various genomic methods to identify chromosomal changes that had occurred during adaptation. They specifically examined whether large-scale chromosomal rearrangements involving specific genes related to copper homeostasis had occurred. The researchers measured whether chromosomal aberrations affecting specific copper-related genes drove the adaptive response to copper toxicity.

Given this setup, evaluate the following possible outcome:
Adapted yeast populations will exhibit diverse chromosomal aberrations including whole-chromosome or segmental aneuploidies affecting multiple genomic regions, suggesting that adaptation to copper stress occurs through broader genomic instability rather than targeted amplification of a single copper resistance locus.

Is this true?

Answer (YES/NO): NO